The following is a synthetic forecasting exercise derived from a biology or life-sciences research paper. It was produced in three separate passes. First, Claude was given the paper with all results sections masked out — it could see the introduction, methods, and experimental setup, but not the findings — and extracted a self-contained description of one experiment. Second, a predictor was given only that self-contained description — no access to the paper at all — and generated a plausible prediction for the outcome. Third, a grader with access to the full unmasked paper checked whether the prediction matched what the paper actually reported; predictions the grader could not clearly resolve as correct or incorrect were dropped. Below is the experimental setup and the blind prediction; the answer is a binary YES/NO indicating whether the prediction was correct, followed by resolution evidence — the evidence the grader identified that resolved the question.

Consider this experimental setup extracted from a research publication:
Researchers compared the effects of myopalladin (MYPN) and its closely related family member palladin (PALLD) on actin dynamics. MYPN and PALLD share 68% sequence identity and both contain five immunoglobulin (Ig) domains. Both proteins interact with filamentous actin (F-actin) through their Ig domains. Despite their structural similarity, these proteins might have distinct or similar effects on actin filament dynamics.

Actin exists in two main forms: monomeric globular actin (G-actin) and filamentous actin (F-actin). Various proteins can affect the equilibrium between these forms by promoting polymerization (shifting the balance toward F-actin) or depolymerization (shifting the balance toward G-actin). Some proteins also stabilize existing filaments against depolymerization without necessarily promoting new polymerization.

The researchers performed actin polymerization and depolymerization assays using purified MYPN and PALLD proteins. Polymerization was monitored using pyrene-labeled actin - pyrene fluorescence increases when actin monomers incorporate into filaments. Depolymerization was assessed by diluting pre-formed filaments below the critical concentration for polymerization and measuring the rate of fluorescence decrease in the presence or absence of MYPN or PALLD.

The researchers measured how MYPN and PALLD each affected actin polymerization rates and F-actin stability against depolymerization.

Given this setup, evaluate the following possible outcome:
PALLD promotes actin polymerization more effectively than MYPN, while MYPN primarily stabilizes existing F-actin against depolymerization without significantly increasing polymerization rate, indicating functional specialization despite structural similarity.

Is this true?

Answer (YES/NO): YES